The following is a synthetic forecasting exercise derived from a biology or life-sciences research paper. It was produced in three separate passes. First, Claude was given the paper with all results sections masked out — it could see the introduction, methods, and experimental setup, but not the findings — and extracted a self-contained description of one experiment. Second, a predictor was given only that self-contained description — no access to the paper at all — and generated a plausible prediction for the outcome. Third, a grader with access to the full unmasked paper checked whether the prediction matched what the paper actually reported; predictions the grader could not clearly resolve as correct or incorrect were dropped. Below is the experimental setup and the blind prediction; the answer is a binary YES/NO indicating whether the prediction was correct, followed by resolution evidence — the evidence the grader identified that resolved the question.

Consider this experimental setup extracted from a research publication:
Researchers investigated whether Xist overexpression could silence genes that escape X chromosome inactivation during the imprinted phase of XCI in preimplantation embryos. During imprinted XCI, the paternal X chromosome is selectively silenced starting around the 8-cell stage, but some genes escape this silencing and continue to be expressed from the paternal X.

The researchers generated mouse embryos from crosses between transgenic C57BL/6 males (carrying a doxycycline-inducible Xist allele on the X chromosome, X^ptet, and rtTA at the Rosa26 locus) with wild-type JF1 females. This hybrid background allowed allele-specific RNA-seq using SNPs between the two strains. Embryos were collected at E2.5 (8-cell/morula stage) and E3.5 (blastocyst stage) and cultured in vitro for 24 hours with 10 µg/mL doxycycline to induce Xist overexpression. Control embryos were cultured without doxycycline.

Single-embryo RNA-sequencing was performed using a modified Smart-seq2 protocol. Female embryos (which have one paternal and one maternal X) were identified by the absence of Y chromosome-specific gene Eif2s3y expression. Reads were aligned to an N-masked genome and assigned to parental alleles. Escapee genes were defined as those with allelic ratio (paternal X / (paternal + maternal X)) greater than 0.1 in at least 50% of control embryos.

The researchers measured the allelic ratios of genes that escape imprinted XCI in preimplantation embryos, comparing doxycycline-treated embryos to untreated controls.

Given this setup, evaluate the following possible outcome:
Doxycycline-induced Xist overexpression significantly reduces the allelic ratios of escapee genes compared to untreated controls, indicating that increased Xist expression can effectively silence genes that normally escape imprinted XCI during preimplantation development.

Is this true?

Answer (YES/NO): YES